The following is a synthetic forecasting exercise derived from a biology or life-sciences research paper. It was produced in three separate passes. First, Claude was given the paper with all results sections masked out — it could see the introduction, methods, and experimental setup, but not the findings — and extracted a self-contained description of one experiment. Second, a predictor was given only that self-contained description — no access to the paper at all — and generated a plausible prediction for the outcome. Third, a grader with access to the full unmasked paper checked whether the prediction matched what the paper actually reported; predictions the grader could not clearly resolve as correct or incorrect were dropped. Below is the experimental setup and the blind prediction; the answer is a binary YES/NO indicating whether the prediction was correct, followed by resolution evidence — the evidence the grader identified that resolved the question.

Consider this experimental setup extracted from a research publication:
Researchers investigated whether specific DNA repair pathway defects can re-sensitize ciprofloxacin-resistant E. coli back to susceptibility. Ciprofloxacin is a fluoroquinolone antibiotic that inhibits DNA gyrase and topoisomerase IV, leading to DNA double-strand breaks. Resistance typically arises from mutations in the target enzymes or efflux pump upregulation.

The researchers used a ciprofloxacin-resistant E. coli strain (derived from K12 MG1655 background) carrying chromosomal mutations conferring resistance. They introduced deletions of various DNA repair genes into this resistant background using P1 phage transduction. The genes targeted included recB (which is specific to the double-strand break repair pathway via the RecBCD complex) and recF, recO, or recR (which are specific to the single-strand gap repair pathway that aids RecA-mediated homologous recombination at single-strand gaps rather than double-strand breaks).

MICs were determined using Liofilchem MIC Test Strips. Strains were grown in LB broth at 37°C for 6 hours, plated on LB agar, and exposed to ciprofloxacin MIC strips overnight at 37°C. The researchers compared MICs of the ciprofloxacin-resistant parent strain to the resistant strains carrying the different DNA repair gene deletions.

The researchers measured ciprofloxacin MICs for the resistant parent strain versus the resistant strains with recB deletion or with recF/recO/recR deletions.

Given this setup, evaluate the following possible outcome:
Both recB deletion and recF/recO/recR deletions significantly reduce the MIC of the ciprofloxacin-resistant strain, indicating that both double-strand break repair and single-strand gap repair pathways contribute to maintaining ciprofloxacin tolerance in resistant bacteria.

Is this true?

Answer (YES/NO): NO